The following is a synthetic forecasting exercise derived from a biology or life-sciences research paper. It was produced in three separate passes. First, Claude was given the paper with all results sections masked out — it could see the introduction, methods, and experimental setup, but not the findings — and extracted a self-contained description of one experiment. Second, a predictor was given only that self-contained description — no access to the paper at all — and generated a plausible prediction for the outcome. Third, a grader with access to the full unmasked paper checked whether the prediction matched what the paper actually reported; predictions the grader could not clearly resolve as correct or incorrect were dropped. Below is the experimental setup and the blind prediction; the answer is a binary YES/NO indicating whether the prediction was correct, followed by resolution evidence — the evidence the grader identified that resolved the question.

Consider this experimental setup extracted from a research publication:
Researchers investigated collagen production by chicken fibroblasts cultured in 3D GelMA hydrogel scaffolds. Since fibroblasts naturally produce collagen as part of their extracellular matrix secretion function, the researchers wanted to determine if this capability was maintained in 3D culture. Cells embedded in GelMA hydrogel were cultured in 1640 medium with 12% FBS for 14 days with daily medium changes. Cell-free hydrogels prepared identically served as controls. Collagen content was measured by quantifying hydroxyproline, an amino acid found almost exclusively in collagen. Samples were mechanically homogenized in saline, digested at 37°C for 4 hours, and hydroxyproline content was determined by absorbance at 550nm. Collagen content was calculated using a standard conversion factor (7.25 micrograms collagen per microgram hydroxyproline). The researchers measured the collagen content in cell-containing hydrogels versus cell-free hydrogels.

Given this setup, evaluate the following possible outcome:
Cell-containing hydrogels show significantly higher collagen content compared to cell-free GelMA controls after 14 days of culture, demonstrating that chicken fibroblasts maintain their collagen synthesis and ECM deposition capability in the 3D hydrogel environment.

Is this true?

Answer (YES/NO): YES